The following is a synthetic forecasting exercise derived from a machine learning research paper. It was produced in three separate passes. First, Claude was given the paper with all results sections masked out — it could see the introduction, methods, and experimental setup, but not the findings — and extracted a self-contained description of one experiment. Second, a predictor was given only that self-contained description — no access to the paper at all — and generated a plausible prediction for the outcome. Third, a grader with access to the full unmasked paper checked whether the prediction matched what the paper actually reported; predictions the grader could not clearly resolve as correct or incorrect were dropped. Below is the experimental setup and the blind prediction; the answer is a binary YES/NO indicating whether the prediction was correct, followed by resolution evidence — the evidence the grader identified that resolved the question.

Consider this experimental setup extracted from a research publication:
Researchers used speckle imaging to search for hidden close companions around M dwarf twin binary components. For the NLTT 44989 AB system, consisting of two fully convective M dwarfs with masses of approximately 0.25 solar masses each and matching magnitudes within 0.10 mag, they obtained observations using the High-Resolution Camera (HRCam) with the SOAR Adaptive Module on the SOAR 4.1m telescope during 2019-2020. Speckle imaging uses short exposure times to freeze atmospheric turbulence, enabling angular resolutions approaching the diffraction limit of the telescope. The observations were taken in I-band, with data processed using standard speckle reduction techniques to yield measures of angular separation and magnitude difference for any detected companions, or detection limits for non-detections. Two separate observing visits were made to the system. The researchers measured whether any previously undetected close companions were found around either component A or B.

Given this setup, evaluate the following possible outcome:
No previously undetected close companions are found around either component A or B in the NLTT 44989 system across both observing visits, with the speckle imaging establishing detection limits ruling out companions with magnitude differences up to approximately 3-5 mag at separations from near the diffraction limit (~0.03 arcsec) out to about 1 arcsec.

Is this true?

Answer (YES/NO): NO